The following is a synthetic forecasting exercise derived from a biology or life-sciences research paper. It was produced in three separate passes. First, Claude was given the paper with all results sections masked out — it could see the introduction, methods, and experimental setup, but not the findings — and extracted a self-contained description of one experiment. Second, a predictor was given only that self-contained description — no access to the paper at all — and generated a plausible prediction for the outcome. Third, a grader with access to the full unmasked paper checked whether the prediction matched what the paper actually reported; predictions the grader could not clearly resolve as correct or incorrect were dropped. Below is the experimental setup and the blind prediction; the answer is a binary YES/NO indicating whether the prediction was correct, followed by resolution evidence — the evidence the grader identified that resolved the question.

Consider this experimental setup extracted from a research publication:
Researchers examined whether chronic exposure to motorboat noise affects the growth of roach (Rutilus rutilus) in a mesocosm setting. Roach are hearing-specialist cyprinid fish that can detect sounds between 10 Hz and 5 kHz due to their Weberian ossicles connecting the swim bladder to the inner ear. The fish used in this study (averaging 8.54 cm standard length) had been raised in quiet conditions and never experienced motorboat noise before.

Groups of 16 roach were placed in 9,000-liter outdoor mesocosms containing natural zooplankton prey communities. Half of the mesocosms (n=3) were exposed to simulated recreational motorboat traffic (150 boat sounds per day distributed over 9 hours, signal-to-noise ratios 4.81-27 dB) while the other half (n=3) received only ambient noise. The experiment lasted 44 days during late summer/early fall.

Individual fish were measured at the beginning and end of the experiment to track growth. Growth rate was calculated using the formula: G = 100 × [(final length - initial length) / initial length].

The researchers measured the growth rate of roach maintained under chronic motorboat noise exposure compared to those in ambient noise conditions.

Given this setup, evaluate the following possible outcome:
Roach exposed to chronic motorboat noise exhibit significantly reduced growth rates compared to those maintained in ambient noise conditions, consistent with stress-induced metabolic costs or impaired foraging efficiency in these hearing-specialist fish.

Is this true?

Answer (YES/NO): NO